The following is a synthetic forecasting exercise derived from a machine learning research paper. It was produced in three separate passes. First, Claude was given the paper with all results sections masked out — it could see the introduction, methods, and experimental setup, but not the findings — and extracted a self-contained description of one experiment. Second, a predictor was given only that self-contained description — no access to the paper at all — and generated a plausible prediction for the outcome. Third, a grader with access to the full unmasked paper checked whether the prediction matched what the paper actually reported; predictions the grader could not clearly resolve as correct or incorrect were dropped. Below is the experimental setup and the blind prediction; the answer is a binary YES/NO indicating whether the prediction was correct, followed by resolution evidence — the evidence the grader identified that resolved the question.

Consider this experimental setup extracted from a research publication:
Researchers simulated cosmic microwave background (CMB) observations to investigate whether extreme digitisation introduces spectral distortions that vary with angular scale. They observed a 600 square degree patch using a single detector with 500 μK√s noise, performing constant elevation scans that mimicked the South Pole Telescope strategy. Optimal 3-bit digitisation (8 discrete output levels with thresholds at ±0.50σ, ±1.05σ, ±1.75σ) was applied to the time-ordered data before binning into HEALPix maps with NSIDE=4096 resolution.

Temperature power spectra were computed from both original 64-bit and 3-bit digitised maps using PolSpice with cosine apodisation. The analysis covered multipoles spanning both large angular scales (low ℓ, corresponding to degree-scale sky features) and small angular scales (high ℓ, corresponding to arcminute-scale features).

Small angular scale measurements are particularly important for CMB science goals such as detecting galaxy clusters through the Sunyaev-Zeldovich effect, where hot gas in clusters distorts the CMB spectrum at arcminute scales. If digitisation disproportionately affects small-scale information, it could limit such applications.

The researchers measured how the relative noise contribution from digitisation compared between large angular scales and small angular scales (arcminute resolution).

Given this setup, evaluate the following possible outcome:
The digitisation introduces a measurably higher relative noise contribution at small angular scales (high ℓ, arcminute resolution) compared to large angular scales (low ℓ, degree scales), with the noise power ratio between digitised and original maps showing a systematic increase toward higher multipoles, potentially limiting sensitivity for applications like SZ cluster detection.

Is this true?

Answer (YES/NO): NO